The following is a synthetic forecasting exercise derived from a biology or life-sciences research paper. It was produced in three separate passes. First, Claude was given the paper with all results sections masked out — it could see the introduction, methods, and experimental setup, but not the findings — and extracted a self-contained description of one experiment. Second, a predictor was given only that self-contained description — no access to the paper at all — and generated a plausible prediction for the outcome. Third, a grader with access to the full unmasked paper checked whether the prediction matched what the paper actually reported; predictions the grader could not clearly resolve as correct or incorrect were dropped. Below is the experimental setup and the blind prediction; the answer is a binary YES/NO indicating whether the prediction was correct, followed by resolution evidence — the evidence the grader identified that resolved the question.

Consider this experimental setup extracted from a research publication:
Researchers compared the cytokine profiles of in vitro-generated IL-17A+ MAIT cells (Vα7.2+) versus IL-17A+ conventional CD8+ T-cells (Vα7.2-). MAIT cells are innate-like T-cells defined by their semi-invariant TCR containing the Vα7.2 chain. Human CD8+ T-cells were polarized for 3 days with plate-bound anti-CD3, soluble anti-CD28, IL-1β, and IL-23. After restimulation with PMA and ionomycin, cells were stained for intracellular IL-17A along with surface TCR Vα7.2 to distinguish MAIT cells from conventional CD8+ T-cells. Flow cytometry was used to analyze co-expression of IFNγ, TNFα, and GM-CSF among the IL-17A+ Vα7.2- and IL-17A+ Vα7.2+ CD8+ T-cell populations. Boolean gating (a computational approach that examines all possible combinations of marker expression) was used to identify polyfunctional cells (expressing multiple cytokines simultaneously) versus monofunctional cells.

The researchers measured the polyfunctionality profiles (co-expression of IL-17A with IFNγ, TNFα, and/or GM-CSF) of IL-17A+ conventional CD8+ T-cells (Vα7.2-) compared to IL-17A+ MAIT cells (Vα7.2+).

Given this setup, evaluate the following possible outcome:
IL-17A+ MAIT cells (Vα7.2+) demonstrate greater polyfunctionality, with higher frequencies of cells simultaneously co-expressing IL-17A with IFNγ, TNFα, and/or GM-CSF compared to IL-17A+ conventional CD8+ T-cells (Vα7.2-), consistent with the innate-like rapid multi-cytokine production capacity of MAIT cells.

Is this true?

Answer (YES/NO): NO